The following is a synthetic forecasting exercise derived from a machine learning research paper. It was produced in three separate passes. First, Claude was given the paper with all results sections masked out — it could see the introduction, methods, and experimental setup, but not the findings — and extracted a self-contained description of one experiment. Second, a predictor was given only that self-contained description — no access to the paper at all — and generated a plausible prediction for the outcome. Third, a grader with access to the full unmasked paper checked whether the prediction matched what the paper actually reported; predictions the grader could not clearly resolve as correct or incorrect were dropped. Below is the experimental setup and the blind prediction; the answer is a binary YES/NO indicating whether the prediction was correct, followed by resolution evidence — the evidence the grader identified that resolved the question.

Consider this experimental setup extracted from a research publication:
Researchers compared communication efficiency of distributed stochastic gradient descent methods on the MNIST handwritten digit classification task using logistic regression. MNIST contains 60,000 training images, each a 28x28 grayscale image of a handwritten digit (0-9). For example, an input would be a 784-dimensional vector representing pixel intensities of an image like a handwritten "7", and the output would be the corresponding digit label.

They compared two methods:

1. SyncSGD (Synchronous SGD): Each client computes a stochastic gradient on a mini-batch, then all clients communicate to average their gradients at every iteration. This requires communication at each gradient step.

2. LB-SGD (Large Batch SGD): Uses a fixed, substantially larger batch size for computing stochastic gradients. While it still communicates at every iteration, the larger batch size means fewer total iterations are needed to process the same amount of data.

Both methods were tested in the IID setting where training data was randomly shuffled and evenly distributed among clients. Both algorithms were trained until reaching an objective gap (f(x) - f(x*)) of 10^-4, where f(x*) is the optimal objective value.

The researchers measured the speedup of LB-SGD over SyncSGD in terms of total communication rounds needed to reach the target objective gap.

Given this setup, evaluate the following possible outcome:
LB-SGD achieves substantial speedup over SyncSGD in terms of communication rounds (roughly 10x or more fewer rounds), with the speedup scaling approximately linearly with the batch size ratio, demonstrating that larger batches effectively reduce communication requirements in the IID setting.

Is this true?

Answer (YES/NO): NO